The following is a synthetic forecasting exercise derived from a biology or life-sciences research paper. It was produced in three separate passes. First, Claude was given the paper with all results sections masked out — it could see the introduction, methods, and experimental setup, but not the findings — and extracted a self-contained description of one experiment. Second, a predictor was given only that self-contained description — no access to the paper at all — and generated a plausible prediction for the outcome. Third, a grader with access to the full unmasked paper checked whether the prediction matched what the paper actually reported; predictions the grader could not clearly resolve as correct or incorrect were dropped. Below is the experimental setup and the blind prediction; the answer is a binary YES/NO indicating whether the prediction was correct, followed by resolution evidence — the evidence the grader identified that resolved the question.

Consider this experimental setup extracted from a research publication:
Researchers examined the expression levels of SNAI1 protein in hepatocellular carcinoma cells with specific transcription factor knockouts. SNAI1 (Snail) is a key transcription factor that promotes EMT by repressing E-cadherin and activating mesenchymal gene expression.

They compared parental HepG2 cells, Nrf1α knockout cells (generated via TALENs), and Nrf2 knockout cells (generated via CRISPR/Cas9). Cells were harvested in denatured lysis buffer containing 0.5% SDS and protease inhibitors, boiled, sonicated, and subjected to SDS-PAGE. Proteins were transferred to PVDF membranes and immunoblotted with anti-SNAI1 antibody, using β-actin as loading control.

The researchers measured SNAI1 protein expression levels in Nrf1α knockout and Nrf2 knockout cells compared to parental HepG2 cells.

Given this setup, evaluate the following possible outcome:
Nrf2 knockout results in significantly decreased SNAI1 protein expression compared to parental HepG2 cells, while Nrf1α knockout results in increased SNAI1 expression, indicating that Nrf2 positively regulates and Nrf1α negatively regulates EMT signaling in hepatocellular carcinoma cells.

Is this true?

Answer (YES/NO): NO